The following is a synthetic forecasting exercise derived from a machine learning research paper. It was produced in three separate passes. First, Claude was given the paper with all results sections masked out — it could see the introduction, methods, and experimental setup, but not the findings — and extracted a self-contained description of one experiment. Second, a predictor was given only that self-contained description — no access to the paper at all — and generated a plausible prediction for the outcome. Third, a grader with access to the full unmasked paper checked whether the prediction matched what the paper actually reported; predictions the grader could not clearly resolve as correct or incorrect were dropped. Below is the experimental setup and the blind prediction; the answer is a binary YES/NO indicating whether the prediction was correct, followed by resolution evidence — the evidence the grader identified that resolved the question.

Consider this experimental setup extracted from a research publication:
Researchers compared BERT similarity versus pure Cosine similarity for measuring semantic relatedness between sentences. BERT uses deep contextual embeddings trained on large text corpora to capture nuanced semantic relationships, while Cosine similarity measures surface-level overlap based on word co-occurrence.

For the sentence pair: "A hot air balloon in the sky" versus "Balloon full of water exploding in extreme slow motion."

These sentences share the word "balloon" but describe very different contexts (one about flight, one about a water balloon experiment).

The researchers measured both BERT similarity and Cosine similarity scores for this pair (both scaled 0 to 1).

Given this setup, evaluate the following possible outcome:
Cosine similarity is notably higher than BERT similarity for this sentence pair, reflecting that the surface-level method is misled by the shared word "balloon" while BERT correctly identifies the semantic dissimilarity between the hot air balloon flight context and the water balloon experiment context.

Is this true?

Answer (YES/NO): NO